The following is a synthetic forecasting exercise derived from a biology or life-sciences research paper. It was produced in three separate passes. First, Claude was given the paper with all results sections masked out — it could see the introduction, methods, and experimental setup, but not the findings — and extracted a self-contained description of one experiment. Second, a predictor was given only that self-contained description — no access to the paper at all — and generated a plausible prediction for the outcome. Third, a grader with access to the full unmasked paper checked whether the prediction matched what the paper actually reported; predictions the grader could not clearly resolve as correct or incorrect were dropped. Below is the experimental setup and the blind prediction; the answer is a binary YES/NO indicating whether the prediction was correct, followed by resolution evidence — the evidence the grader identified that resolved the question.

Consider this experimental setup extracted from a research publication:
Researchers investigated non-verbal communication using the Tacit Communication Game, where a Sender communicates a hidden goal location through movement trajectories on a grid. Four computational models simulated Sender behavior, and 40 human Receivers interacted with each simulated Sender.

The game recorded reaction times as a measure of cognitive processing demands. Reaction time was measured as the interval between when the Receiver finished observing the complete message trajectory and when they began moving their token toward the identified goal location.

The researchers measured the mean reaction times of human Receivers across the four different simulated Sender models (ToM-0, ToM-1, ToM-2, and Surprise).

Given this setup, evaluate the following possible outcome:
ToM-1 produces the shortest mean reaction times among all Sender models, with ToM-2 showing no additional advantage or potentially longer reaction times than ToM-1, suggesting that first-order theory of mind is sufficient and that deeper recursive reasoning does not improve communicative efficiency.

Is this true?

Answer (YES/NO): NO